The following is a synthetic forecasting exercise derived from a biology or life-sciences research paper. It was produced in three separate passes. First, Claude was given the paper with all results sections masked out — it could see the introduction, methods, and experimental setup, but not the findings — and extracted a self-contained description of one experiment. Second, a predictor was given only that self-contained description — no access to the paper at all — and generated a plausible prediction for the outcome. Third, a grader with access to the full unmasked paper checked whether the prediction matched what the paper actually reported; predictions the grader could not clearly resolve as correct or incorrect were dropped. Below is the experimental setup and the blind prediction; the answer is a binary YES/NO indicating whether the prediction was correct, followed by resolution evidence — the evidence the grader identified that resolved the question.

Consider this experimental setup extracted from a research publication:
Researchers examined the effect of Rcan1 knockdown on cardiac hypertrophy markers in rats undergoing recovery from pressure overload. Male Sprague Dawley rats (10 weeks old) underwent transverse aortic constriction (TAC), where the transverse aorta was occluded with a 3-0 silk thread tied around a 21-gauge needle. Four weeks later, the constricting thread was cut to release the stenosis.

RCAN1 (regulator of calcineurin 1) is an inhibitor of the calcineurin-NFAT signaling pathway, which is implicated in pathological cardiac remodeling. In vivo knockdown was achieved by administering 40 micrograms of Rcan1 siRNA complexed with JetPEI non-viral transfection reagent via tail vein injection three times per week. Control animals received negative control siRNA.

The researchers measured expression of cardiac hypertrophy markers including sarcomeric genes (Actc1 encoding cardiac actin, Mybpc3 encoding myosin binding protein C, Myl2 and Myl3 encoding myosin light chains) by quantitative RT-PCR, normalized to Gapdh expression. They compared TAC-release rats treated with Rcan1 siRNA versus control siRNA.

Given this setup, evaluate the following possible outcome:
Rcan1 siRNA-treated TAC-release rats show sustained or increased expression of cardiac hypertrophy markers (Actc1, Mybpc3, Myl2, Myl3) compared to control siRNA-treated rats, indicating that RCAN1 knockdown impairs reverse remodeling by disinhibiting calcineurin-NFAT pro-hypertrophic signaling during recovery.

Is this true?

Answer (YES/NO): YES